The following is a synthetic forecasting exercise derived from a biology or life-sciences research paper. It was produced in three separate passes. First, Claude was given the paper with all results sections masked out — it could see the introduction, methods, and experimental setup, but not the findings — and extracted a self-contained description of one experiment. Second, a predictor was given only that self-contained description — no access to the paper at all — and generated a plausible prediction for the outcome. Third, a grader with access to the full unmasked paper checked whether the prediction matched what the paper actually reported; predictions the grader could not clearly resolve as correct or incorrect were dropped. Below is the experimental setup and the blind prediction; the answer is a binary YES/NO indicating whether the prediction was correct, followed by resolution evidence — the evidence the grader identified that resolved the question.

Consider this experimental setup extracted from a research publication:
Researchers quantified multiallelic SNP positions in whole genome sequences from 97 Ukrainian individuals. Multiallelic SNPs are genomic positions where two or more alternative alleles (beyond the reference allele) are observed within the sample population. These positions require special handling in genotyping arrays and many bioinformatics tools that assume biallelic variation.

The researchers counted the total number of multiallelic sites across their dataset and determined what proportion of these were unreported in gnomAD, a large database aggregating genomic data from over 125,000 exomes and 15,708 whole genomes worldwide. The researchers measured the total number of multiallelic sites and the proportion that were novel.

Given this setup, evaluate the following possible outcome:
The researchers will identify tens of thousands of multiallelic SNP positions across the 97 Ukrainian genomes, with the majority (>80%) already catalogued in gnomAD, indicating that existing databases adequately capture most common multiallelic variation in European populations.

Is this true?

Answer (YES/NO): NO